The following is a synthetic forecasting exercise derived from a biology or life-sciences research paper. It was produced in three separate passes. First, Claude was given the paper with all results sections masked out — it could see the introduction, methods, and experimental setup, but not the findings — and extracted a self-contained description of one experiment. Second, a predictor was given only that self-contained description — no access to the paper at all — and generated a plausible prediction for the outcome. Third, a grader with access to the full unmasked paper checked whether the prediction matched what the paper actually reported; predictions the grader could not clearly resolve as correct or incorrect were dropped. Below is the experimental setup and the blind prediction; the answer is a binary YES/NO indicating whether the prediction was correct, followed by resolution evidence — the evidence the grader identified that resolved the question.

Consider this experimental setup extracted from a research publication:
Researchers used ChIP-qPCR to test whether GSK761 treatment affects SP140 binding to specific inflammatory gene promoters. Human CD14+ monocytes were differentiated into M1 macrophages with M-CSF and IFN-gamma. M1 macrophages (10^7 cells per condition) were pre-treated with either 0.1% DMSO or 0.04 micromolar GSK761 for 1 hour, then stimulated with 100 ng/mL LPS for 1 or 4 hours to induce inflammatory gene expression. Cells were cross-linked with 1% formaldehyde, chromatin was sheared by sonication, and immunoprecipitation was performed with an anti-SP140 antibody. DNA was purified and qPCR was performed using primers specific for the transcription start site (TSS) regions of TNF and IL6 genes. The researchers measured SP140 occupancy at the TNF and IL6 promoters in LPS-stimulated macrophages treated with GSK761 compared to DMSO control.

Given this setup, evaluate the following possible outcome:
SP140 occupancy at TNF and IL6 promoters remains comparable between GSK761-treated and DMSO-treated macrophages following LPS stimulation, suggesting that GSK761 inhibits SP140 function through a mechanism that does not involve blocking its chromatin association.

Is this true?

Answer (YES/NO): NO